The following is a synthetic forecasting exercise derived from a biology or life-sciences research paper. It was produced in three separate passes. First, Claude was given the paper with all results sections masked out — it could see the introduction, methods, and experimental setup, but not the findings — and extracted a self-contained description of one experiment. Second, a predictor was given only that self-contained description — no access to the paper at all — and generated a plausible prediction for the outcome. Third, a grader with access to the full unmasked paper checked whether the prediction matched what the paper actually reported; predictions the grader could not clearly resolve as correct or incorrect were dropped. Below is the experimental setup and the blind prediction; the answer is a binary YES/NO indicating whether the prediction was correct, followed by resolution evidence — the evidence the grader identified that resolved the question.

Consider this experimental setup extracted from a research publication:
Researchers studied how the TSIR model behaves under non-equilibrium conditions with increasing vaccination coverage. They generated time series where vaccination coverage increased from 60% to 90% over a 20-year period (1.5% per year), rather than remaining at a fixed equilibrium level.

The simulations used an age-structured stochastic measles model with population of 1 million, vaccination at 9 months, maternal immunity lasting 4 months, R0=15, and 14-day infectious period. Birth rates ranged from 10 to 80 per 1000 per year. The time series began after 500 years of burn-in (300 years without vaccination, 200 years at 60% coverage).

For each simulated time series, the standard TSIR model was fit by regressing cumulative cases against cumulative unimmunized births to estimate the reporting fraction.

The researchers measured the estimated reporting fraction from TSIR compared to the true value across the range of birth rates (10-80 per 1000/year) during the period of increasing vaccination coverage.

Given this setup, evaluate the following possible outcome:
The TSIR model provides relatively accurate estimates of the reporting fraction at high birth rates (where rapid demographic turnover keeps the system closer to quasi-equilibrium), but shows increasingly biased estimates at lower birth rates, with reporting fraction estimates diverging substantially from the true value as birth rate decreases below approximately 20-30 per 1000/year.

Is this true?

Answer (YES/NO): NO